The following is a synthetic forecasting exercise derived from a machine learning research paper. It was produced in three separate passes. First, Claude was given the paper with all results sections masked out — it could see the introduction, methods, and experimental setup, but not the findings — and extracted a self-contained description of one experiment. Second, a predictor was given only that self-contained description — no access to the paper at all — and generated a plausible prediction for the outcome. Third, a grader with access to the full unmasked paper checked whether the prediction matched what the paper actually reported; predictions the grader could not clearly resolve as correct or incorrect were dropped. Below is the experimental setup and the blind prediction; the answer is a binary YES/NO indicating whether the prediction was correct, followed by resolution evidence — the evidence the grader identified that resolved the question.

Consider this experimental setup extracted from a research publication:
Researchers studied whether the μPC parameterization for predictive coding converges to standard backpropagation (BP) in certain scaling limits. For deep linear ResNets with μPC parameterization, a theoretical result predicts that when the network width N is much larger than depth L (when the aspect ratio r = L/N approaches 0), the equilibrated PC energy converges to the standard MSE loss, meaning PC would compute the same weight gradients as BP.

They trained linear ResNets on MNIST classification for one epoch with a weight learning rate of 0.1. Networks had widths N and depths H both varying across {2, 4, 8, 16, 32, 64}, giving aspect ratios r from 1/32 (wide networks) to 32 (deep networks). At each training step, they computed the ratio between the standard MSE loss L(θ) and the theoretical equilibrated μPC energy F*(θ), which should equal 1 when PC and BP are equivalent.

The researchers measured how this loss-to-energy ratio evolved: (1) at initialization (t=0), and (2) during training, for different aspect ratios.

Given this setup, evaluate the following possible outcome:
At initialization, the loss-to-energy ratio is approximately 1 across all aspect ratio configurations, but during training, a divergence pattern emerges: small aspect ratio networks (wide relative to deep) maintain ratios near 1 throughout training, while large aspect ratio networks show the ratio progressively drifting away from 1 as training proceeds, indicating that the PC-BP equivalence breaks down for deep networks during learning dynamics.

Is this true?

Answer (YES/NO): NO